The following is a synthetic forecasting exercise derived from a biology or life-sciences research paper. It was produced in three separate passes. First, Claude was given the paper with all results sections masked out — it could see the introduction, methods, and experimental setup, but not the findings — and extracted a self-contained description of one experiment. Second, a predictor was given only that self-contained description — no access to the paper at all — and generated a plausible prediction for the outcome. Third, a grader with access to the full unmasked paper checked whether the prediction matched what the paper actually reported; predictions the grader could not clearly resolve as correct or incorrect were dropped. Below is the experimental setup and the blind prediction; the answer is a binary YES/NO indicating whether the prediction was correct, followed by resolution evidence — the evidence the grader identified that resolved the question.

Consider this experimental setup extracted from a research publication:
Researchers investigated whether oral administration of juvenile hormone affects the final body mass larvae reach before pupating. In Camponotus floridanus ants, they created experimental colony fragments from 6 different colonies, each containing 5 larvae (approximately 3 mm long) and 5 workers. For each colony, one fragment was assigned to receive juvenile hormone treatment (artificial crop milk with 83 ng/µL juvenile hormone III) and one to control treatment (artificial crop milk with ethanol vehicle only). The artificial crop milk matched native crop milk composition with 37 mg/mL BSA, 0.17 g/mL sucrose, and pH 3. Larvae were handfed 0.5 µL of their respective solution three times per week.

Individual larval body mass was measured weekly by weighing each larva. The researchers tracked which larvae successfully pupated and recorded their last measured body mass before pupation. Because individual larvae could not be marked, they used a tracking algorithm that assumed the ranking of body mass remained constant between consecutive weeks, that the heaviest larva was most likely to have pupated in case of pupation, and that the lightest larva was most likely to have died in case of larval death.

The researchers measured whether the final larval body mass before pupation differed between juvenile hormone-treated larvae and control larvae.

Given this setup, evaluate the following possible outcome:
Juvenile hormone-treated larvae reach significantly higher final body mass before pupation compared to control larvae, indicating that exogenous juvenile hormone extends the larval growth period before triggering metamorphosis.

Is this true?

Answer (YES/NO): YES